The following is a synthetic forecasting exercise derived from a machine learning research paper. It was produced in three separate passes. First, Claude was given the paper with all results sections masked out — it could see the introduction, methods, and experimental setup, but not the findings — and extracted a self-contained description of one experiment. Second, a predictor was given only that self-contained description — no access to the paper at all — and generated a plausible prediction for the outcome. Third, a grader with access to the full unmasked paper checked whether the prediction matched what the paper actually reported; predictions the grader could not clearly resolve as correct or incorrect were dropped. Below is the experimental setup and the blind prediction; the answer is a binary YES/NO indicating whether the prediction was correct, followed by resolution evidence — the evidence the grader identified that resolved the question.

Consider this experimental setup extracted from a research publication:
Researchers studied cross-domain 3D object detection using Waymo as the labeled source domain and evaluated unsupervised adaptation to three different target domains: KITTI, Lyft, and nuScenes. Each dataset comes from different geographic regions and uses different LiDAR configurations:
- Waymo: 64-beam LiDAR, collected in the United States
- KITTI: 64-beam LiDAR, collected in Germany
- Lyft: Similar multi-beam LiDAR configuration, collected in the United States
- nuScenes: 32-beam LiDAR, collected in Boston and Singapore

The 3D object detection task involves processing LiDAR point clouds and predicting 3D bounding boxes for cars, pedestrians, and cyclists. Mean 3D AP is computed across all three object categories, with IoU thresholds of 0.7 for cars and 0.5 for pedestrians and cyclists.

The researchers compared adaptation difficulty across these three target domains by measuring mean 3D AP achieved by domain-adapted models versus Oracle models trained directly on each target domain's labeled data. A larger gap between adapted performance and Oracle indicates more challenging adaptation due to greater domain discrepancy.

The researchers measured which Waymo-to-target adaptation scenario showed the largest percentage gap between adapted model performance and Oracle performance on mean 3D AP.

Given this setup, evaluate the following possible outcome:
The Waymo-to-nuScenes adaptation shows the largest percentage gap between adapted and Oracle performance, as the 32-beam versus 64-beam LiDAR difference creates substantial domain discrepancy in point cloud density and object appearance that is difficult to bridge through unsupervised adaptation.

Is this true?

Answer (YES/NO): YES